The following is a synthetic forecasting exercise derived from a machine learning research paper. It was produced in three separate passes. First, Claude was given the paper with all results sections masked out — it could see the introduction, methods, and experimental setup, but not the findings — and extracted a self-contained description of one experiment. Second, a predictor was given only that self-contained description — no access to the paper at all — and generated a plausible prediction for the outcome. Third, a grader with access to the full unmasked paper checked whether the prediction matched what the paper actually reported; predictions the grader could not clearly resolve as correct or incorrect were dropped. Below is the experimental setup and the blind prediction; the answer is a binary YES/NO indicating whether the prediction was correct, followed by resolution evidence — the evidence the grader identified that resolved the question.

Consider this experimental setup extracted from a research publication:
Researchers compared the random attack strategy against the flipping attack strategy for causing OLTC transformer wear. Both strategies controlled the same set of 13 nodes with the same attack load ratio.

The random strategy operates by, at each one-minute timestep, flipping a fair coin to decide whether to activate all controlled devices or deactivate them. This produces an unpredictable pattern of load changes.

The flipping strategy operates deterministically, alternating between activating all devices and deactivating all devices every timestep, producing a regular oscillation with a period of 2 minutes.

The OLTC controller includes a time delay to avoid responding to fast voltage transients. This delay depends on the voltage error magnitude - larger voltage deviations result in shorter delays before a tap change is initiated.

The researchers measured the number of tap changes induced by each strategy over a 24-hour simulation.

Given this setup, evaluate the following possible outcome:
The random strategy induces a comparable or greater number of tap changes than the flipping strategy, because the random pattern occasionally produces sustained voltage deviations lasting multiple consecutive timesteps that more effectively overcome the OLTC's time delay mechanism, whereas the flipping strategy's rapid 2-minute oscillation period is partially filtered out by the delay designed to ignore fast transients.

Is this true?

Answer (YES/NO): NO